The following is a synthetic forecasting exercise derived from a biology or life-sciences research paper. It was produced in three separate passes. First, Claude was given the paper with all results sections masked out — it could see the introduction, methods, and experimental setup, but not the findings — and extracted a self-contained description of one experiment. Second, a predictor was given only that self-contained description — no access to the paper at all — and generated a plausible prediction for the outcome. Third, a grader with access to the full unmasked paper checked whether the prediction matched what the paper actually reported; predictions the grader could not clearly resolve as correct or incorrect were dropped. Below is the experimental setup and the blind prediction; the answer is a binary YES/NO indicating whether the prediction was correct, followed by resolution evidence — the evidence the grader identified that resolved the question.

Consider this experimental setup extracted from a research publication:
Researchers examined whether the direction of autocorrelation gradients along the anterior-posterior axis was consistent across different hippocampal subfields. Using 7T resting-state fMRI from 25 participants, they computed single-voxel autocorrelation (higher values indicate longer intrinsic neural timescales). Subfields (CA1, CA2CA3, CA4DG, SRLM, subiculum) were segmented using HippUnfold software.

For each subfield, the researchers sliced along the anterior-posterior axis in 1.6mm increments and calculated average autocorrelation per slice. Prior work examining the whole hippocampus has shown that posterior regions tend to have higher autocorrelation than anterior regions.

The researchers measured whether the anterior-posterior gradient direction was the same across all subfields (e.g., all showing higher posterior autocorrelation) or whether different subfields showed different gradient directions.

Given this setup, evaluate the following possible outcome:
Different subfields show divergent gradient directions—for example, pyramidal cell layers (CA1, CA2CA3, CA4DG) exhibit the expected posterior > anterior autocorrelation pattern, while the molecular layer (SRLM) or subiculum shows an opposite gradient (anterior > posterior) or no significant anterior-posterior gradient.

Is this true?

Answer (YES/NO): NO